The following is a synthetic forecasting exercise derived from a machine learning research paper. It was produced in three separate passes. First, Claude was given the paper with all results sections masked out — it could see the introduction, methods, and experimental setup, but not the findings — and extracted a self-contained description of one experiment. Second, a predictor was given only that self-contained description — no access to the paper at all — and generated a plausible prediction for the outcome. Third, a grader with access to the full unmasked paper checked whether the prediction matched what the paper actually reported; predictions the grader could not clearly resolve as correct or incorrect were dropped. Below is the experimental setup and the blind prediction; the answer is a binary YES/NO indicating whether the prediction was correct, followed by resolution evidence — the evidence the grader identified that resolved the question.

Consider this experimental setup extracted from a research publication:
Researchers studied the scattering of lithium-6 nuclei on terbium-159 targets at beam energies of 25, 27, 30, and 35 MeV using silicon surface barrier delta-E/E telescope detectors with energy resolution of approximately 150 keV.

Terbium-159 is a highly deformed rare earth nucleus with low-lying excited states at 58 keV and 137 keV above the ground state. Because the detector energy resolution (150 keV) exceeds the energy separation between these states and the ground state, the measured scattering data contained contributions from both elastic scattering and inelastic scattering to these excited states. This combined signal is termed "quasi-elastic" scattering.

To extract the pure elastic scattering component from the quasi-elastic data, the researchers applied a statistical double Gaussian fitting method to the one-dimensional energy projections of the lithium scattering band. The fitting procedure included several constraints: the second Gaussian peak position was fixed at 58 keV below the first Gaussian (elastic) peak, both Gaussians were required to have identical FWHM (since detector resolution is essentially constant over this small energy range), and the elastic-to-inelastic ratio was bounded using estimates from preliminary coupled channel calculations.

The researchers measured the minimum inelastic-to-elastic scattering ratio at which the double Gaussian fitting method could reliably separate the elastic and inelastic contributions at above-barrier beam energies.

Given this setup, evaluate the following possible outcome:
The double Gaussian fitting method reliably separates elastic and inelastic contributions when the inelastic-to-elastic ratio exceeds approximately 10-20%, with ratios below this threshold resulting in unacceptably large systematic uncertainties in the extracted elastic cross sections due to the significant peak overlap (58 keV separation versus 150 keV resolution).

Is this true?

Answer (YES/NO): NO